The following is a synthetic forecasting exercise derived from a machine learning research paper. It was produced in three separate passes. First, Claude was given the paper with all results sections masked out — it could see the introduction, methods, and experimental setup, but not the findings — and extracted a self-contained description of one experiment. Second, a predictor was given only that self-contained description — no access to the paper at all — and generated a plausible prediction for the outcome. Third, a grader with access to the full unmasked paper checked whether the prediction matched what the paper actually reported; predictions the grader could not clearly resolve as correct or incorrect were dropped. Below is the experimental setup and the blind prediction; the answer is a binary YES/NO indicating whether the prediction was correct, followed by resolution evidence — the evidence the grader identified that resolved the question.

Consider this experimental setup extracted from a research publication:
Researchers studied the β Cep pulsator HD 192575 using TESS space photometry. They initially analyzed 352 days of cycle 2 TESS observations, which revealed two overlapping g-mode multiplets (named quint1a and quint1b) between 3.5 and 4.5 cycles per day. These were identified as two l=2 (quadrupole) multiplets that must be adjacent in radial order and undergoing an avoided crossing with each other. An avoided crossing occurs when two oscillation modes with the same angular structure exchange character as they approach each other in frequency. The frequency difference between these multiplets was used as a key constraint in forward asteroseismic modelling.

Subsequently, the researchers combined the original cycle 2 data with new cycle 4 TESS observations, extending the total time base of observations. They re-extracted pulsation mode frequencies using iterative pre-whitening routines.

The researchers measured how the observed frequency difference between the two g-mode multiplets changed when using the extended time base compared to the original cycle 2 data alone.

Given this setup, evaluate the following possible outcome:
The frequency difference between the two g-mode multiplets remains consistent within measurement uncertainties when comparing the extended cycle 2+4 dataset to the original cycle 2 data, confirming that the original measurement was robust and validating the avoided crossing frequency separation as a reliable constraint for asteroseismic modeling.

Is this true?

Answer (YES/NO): NO